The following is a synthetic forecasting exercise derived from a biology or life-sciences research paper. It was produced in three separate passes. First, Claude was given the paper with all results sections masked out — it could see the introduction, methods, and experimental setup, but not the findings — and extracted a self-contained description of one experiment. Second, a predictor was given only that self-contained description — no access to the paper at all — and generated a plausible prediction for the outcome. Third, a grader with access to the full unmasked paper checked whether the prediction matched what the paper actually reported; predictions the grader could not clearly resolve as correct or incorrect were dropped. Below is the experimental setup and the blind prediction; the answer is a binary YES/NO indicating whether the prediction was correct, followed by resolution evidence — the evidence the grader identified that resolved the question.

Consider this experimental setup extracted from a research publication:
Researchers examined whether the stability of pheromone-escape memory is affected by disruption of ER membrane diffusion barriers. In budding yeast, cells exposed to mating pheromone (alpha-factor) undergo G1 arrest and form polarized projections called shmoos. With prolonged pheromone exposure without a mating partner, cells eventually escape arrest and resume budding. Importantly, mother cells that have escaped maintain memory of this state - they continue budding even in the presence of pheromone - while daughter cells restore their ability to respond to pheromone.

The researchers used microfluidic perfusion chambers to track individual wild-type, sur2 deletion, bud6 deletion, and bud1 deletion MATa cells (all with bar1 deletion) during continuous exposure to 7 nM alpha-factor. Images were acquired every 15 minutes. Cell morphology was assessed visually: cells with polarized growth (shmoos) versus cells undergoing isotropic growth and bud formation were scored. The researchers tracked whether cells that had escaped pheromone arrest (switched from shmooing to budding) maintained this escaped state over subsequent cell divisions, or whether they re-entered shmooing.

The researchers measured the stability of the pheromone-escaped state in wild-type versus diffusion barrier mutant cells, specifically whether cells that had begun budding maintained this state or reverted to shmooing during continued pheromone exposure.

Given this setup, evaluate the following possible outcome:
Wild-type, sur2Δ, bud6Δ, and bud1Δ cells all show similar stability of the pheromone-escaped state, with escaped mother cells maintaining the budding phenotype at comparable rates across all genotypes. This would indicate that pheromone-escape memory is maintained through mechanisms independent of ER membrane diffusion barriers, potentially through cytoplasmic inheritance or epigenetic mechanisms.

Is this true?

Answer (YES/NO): NO